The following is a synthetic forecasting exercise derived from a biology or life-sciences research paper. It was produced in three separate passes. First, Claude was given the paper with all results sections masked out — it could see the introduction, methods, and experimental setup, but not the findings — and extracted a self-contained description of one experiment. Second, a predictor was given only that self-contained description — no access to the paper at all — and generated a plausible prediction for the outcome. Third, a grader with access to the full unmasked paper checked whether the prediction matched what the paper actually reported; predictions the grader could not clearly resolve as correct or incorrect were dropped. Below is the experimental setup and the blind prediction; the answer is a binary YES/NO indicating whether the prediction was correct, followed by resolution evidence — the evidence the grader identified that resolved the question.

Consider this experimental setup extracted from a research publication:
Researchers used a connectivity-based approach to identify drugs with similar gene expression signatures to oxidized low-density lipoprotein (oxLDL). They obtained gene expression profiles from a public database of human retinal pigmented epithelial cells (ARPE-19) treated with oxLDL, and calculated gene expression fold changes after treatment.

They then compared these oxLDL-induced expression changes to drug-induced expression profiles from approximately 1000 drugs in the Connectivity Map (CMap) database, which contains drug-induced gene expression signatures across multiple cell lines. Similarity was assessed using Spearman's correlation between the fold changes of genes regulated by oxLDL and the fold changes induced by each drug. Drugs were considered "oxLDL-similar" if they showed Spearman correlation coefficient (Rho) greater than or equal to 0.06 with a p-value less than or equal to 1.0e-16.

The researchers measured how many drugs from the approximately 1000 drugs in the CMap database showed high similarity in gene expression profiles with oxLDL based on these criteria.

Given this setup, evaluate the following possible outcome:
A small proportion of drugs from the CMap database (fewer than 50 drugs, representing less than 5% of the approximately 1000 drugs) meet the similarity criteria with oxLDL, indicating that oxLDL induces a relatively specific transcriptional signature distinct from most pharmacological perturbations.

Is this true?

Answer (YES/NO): NO